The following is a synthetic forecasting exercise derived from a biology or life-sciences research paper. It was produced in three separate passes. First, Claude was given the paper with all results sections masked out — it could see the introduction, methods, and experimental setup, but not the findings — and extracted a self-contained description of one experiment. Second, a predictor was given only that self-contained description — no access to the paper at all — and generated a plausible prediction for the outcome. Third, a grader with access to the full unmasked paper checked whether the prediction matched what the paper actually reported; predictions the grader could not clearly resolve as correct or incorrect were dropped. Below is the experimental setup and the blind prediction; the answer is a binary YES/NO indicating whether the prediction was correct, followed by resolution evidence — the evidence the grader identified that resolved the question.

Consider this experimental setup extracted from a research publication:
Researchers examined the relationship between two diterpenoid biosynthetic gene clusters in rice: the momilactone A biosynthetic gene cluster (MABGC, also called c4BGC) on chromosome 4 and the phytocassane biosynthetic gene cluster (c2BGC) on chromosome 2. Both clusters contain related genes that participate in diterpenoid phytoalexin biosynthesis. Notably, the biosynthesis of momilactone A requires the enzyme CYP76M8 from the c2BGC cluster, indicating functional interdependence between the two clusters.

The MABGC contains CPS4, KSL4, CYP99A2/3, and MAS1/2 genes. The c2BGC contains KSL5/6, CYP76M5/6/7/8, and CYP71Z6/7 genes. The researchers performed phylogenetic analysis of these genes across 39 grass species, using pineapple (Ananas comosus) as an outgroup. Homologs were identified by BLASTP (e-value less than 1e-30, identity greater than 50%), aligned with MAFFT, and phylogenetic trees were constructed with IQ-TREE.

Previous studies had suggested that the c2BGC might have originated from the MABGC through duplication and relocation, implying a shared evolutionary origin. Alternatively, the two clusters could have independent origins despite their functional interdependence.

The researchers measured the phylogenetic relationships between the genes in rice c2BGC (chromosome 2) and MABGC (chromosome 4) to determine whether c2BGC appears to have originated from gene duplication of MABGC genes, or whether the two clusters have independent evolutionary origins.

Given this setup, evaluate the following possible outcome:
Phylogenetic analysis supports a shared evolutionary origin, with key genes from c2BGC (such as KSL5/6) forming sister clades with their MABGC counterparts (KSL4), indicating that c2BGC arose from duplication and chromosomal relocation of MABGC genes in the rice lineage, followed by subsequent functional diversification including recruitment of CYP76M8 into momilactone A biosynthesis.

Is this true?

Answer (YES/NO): NO